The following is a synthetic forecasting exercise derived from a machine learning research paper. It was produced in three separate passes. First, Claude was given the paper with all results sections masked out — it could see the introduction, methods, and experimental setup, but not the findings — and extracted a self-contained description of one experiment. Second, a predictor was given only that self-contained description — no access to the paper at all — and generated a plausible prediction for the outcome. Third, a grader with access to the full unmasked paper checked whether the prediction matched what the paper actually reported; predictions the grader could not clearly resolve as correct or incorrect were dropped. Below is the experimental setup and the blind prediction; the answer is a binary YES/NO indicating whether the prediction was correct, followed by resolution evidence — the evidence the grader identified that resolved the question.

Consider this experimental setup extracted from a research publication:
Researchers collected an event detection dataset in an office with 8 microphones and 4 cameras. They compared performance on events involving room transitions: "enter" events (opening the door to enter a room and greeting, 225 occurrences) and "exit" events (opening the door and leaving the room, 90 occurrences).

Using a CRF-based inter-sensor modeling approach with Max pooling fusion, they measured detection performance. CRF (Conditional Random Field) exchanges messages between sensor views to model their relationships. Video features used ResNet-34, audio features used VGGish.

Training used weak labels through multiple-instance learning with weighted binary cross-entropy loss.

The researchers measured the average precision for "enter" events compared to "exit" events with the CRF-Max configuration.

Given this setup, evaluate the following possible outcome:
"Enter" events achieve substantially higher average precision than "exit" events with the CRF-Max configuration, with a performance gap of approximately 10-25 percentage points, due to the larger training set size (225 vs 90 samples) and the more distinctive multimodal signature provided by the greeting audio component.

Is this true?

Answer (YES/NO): NO